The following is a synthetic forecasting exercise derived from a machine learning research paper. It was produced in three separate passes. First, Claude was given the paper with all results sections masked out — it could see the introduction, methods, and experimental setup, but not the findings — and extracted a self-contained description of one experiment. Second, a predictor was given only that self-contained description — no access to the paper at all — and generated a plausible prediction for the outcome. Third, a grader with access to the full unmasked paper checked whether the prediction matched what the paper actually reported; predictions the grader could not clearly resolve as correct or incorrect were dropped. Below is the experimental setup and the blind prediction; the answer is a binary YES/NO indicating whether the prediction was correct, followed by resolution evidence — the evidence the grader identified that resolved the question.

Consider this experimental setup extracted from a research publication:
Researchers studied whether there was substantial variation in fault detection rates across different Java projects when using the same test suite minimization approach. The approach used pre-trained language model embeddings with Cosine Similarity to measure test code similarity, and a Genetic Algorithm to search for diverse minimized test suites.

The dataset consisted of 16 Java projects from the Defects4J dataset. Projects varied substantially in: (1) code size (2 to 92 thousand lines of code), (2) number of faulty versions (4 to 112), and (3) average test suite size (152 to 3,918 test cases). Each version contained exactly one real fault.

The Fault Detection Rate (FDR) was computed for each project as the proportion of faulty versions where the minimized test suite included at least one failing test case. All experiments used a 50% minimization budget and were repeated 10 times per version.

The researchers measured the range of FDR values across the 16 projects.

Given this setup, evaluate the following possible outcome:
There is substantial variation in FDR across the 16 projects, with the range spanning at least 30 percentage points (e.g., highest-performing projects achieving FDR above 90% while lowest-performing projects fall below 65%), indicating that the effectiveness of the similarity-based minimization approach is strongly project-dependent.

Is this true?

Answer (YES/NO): NO